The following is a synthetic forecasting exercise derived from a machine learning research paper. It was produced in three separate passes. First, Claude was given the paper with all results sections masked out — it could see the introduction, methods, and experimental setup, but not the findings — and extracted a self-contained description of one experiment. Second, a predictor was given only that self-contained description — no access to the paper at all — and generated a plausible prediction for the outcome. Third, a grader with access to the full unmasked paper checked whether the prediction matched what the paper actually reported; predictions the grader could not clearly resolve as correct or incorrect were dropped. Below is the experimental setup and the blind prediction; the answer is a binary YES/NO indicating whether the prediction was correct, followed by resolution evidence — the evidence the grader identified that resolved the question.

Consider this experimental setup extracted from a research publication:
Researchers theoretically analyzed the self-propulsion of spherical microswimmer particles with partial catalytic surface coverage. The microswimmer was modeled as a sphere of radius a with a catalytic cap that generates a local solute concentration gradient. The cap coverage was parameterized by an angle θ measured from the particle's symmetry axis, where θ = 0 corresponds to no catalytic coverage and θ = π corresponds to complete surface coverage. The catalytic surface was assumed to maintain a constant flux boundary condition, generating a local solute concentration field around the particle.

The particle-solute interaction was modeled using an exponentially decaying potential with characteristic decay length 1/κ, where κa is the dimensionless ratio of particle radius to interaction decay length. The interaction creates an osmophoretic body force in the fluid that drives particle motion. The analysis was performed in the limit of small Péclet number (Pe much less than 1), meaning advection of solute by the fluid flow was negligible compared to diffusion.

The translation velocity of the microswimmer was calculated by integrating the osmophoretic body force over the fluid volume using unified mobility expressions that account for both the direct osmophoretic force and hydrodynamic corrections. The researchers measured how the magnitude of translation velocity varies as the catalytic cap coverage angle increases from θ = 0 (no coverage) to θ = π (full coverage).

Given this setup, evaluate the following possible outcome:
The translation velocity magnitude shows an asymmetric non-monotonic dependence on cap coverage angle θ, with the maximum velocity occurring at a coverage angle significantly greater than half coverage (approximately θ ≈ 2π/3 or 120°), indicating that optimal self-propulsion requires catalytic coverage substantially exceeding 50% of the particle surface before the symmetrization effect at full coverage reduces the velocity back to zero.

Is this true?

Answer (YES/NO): NO